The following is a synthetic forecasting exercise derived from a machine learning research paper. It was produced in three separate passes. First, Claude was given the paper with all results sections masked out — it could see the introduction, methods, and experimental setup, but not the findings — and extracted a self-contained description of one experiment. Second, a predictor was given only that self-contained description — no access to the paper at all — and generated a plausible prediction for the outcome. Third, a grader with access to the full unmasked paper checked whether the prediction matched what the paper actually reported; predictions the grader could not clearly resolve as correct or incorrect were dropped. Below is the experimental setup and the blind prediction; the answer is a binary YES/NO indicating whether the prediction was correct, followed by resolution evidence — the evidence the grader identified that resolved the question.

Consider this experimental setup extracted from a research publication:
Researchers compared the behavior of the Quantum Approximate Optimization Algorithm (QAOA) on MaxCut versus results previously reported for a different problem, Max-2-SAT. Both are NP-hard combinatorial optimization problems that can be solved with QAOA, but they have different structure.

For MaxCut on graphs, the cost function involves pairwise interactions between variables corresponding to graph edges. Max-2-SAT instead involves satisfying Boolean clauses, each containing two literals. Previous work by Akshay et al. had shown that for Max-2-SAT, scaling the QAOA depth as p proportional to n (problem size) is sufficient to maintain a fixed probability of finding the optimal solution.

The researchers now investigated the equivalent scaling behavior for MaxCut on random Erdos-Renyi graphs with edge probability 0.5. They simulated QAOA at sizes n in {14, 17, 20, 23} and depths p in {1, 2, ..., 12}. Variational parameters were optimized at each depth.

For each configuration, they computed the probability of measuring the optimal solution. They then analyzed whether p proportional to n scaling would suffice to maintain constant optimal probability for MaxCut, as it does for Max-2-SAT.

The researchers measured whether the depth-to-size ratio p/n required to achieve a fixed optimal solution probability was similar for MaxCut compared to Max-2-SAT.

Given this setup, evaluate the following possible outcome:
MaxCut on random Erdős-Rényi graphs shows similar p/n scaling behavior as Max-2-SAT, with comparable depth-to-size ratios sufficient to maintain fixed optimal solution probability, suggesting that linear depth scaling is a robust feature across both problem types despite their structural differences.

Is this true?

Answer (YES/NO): NO